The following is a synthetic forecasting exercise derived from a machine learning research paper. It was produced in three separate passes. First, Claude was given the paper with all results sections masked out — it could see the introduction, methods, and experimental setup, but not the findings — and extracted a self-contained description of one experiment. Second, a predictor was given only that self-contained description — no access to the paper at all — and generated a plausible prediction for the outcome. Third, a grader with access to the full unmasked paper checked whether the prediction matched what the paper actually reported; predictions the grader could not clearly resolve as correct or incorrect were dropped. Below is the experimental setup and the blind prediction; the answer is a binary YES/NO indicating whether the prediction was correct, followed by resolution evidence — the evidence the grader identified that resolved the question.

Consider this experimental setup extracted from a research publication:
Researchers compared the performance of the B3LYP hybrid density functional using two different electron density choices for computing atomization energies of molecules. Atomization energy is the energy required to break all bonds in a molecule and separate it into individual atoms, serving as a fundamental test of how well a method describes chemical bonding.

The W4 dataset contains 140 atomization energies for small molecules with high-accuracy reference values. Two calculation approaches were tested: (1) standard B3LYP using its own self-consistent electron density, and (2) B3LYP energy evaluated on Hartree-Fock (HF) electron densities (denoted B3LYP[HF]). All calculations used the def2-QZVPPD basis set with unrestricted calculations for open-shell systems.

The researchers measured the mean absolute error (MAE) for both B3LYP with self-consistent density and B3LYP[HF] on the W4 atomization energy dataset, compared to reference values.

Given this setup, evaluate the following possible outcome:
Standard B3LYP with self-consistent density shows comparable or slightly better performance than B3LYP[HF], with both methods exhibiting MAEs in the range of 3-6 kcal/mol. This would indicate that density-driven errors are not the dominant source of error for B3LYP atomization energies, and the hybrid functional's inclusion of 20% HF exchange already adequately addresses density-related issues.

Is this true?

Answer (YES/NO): NO